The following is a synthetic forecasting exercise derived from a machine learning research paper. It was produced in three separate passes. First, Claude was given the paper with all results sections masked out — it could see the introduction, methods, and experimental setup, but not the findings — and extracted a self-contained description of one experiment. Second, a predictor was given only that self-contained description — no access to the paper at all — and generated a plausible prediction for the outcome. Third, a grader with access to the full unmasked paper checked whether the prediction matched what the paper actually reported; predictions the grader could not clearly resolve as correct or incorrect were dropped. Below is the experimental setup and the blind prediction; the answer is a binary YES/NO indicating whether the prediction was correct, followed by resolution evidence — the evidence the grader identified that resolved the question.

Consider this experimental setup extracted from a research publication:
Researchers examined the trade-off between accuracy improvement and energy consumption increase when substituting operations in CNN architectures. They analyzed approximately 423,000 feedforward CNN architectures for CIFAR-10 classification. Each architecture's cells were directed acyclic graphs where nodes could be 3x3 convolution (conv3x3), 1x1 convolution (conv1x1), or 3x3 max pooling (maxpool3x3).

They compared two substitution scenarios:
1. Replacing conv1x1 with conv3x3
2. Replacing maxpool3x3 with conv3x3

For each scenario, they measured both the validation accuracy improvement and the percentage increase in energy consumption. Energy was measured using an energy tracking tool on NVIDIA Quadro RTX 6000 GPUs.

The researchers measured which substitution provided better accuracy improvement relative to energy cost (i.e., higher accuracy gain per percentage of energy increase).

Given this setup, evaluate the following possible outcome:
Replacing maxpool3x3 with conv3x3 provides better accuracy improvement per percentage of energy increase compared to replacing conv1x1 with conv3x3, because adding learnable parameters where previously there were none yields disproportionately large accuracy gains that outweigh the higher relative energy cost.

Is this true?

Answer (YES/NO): NO